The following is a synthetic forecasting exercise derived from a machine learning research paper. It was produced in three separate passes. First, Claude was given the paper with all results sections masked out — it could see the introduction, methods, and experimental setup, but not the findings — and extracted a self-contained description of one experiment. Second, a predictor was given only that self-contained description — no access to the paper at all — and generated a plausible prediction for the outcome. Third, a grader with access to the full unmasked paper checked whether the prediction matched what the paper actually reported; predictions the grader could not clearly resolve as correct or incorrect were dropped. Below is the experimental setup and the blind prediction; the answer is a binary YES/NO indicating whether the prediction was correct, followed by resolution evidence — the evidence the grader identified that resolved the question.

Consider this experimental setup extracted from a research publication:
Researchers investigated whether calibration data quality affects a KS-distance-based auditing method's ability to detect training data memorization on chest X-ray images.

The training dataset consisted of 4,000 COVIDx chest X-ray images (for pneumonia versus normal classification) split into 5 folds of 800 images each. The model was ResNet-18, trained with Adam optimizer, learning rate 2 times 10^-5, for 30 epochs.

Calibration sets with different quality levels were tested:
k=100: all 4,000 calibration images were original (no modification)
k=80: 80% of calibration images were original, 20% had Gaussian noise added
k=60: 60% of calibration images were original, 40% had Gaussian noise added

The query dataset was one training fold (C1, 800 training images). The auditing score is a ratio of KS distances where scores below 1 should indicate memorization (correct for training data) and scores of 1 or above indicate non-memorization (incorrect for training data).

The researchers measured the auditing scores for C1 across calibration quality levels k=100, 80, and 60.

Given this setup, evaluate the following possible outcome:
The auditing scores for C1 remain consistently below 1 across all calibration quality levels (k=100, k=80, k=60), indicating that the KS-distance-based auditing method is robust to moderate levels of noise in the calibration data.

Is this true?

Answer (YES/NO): NO